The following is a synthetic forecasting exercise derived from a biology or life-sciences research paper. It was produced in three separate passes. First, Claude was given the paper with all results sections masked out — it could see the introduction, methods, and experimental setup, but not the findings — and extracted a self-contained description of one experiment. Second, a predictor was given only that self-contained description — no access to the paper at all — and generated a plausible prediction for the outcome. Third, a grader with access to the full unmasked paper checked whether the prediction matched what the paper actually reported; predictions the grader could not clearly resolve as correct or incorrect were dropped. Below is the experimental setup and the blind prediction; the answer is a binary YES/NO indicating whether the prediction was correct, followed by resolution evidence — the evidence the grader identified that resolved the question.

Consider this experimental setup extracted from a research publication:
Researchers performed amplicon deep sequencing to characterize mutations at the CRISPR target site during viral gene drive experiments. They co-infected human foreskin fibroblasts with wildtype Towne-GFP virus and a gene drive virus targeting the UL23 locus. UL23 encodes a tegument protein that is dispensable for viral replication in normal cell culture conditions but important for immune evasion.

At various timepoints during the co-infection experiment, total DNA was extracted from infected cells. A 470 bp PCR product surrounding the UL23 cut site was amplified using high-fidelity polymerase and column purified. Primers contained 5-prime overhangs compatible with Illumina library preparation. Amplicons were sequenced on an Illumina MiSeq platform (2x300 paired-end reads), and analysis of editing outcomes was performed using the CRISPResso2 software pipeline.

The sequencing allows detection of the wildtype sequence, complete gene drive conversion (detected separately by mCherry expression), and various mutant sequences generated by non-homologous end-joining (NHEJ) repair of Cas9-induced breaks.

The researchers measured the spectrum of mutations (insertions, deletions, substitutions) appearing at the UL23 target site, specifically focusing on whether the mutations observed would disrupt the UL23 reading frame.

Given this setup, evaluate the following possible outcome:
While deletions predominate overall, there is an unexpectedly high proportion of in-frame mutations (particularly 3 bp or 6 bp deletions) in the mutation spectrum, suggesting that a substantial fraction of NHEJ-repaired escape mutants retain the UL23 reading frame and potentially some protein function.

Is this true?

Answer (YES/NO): YES